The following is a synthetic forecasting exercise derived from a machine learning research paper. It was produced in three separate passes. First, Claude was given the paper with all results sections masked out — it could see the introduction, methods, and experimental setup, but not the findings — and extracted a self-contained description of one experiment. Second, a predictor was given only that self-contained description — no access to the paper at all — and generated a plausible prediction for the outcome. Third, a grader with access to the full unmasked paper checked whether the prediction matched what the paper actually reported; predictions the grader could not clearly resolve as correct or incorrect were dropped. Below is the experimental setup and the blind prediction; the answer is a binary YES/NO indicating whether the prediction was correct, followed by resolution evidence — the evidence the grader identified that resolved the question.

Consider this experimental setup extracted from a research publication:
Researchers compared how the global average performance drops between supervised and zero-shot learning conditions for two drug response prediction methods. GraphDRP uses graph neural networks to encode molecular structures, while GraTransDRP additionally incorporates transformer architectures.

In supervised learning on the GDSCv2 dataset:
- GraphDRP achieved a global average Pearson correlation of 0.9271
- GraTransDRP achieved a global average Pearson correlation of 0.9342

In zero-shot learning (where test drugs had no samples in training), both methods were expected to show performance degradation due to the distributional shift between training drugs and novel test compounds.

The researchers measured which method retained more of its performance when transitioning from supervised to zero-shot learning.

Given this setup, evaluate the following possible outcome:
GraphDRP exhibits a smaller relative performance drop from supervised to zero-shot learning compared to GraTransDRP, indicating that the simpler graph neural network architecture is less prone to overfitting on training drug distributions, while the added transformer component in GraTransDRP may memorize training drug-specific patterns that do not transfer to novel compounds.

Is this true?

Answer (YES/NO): NO